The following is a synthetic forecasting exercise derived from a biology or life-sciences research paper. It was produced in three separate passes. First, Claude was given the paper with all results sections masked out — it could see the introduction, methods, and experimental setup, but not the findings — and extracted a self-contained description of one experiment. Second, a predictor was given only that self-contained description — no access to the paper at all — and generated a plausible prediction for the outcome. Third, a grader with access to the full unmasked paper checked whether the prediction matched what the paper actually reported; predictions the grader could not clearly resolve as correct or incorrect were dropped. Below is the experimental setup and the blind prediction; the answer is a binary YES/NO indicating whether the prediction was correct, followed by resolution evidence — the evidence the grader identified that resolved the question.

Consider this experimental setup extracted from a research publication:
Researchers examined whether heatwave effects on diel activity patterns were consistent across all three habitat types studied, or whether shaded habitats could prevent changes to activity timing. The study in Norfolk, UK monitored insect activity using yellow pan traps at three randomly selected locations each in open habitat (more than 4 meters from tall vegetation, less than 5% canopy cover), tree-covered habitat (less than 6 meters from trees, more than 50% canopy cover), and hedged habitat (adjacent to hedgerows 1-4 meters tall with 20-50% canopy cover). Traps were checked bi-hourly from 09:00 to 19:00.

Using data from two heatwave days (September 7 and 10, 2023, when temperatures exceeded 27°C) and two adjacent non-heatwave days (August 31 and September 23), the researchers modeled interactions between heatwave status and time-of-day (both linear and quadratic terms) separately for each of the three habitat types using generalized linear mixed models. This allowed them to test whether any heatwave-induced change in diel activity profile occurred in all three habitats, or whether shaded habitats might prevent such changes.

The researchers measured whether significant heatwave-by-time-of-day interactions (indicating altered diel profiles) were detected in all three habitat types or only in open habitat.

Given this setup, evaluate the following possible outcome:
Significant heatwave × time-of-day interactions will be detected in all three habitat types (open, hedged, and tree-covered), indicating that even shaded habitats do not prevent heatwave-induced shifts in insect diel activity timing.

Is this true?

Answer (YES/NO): YES